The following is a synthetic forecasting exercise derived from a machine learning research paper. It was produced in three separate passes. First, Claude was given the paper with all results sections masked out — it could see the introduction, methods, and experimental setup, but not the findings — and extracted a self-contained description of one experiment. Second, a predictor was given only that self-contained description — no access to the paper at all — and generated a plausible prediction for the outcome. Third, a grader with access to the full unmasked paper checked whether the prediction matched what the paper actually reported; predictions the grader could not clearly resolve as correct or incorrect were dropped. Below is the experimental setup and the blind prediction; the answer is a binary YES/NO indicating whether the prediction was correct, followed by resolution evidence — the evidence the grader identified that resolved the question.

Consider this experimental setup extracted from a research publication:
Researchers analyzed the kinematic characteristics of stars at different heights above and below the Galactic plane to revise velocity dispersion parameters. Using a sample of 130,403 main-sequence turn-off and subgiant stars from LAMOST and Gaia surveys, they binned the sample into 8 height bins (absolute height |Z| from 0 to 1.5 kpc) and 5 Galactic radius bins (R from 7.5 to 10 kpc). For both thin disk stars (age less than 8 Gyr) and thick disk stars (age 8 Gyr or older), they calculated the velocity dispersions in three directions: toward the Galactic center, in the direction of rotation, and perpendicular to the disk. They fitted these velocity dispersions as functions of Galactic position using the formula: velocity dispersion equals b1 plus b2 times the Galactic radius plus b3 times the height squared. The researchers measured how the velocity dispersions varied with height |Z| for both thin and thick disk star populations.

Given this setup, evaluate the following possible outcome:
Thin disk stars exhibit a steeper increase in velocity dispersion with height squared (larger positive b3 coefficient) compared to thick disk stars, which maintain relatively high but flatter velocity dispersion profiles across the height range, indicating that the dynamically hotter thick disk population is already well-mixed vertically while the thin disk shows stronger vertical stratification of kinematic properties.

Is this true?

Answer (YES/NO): NO